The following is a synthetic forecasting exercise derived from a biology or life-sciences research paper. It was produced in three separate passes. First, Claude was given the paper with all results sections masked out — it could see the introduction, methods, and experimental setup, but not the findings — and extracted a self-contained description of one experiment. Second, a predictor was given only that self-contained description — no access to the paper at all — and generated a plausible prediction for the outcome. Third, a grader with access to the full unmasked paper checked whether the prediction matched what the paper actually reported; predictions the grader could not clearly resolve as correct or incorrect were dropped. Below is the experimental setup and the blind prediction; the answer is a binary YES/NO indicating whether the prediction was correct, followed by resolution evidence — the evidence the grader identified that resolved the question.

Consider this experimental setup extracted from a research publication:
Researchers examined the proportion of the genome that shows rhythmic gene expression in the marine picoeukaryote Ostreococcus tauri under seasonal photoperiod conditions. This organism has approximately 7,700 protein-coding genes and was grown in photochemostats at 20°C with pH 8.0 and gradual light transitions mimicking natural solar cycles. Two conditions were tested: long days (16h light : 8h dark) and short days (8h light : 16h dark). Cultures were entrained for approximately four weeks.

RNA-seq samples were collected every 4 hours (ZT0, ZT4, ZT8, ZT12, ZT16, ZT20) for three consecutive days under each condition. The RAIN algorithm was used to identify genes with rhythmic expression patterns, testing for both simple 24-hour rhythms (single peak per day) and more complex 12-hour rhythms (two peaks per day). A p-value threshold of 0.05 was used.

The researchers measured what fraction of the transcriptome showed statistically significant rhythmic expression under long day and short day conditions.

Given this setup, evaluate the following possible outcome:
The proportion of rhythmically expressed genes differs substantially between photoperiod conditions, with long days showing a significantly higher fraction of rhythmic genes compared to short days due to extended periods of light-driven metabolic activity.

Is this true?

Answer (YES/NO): NO